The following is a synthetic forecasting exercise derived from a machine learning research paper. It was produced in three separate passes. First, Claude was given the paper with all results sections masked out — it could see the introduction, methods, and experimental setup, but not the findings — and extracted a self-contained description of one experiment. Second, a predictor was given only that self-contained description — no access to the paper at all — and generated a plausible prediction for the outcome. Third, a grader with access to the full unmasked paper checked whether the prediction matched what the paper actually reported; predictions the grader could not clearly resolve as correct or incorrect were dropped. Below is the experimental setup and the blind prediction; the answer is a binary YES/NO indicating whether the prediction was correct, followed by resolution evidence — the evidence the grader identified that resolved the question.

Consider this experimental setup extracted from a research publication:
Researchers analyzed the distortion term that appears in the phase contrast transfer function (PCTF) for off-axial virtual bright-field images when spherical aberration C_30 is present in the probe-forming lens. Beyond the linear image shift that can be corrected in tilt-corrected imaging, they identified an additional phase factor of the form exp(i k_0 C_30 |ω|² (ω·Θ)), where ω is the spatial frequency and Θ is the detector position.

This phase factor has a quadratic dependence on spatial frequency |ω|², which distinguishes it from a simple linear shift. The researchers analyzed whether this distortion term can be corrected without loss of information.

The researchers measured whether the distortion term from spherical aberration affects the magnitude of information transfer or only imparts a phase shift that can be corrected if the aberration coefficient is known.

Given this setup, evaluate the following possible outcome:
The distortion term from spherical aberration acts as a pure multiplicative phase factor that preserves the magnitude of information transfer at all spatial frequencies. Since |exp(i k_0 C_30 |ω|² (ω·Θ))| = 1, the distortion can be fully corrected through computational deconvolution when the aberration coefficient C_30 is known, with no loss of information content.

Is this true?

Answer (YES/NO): YES